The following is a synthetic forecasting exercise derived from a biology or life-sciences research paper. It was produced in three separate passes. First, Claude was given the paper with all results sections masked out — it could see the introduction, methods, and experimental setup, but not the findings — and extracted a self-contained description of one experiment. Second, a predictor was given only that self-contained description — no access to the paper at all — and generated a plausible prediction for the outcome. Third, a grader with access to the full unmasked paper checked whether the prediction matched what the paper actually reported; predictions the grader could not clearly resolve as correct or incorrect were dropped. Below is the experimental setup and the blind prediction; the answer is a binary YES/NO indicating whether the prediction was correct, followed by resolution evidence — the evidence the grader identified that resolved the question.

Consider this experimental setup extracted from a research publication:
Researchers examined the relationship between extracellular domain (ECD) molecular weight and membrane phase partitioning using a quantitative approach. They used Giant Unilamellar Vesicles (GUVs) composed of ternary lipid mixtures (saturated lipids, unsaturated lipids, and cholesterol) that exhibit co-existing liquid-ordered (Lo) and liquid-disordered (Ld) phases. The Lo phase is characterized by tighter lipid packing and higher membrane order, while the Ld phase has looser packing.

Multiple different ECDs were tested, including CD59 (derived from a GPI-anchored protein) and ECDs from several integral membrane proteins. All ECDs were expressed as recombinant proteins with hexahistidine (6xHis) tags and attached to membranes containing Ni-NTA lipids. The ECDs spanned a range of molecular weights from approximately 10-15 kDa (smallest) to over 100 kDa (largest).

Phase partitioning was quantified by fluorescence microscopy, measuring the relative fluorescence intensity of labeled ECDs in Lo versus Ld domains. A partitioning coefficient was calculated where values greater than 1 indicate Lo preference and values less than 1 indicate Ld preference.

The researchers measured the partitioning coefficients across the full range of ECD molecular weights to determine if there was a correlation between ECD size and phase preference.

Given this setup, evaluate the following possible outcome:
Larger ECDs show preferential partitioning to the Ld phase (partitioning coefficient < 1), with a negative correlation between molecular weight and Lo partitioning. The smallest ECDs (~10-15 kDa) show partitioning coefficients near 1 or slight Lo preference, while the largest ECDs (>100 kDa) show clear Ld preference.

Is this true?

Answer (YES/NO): NO